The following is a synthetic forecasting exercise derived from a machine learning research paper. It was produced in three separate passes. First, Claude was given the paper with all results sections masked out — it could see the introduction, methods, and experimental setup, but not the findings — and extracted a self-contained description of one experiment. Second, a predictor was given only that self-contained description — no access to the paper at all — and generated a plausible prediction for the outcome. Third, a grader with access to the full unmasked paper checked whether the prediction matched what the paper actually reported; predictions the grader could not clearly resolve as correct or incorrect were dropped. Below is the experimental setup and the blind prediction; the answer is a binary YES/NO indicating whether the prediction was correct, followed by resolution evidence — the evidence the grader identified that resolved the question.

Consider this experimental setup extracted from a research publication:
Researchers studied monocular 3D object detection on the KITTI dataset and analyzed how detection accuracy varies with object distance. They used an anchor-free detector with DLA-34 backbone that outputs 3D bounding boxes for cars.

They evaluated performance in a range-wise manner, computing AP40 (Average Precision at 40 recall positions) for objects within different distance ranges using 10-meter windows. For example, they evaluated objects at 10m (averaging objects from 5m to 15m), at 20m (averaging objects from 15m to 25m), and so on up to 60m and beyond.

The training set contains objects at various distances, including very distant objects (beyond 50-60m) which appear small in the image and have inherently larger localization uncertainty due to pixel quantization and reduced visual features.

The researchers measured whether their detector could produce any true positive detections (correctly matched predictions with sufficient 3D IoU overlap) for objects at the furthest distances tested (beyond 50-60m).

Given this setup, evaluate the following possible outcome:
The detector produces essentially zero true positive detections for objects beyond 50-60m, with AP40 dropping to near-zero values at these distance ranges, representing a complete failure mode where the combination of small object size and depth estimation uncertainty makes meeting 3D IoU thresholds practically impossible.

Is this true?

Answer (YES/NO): YES